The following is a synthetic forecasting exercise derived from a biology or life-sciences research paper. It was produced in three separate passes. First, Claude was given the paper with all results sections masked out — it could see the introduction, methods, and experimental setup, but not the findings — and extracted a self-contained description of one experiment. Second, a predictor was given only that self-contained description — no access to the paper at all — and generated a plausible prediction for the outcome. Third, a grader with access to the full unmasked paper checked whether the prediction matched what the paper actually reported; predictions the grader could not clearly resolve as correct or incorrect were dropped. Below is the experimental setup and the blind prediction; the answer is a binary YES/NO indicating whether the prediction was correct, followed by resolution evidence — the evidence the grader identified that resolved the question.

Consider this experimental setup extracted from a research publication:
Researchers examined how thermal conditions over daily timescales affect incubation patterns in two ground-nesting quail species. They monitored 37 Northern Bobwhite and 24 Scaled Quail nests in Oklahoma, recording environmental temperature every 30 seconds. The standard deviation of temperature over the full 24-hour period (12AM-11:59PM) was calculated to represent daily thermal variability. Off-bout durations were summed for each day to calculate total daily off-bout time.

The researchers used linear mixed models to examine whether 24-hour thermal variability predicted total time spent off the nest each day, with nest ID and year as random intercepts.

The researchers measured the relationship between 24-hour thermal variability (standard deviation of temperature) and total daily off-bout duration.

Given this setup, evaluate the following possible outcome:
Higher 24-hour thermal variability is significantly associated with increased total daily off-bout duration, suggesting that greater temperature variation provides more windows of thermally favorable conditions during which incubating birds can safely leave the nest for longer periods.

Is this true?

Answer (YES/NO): YES